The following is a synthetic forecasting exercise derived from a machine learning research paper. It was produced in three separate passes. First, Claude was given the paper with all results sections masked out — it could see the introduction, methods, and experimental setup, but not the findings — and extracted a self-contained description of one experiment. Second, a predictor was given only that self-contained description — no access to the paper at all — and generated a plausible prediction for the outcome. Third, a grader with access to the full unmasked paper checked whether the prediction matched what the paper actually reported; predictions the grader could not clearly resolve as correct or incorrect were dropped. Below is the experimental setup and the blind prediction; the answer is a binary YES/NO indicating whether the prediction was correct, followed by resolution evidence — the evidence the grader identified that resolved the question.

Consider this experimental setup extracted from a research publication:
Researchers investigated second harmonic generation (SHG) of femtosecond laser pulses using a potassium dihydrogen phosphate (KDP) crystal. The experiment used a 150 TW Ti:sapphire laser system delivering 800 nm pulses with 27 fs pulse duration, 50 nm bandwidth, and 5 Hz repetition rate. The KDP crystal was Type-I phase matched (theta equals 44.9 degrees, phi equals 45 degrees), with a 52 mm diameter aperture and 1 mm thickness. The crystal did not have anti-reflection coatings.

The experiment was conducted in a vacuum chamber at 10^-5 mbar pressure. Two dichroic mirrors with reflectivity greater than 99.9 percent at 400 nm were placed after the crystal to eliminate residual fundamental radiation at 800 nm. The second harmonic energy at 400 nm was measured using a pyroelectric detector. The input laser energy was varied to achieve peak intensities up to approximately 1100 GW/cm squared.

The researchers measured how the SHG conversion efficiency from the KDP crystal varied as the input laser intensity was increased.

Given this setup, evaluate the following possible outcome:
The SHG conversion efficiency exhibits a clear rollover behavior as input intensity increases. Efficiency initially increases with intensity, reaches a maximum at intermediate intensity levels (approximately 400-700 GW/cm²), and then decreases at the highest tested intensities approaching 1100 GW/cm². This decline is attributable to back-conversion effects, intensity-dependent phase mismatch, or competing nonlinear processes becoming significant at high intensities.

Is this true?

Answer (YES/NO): NO